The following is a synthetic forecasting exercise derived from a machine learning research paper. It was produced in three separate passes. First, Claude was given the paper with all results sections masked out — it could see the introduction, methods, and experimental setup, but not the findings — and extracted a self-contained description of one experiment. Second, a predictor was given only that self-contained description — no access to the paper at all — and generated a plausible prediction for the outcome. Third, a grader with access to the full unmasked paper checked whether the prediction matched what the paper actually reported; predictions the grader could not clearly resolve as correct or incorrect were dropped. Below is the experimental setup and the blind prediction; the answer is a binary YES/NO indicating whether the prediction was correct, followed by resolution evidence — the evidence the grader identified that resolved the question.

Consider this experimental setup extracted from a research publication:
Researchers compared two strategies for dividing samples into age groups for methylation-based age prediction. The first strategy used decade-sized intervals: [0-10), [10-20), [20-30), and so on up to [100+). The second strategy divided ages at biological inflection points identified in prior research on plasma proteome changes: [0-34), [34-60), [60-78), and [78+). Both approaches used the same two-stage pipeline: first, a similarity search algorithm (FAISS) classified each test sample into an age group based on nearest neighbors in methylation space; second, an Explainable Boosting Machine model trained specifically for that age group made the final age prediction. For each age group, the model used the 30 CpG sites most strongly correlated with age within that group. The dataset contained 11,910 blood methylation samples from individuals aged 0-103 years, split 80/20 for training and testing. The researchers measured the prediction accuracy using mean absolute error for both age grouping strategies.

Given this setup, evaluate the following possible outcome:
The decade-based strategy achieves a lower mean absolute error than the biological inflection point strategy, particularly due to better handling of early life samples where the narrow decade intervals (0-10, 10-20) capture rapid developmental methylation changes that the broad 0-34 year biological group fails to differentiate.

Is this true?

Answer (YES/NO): NO